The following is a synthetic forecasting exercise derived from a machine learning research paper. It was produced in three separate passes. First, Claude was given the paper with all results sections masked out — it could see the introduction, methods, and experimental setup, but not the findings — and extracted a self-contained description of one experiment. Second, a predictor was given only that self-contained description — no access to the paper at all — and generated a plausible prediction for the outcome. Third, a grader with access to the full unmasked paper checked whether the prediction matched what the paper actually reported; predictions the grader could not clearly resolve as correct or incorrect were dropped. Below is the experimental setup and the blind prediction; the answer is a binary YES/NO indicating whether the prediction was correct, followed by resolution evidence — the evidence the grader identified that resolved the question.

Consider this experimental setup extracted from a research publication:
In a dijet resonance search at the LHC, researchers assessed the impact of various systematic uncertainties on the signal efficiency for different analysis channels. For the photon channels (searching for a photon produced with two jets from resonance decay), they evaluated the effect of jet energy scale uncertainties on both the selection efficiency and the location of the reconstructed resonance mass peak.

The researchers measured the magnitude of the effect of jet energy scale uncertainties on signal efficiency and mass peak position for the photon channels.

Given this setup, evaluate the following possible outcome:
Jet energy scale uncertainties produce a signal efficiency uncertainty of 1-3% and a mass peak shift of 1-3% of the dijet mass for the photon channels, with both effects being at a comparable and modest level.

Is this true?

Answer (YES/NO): NO